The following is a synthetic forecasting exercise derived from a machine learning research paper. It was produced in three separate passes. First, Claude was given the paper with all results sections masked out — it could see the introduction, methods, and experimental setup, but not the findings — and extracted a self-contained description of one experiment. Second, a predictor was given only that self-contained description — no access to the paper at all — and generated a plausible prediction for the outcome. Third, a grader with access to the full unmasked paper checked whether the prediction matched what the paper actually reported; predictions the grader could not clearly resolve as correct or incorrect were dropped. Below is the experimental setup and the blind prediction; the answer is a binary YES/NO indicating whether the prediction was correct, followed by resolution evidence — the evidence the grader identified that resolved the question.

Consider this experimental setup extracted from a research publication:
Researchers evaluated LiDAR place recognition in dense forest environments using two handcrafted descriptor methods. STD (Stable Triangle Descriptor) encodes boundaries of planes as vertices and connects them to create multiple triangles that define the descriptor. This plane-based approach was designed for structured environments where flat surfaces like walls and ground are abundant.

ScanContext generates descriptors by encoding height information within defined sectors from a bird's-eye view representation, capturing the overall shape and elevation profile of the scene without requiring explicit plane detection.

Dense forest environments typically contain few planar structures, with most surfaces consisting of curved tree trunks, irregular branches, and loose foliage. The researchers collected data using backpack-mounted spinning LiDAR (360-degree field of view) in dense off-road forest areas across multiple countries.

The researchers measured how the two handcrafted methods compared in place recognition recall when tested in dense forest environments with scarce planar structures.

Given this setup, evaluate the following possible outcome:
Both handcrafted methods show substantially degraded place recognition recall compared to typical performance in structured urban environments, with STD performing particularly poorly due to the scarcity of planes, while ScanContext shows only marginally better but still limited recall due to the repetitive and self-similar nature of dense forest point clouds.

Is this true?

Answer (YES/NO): NO